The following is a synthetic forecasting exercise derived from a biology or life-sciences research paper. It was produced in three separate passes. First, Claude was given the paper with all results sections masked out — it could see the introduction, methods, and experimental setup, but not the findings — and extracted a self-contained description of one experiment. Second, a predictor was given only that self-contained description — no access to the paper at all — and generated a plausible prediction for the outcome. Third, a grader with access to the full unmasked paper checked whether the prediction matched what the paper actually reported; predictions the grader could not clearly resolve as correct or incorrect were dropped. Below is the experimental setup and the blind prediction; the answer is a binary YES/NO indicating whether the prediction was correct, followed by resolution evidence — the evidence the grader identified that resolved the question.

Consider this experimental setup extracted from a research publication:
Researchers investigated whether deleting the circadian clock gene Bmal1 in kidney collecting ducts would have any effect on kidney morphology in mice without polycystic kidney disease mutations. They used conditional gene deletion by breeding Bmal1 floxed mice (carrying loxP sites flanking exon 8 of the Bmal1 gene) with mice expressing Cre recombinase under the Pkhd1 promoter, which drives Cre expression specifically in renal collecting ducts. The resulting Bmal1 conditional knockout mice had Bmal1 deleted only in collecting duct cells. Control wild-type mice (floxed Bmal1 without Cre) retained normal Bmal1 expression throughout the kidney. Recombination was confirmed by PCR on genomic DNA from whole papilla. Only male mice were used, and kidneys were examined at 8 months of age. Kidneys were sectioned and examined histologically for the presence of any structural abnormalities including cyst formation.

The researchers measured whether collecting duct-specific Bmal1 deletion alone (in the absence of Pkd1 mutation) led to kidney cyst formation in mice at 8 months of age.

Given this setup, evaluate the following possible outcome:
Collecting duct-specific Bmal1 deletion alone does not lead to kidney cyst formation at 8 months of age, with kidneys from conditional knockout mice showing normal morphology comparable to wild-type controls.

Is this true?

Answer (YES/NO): YES